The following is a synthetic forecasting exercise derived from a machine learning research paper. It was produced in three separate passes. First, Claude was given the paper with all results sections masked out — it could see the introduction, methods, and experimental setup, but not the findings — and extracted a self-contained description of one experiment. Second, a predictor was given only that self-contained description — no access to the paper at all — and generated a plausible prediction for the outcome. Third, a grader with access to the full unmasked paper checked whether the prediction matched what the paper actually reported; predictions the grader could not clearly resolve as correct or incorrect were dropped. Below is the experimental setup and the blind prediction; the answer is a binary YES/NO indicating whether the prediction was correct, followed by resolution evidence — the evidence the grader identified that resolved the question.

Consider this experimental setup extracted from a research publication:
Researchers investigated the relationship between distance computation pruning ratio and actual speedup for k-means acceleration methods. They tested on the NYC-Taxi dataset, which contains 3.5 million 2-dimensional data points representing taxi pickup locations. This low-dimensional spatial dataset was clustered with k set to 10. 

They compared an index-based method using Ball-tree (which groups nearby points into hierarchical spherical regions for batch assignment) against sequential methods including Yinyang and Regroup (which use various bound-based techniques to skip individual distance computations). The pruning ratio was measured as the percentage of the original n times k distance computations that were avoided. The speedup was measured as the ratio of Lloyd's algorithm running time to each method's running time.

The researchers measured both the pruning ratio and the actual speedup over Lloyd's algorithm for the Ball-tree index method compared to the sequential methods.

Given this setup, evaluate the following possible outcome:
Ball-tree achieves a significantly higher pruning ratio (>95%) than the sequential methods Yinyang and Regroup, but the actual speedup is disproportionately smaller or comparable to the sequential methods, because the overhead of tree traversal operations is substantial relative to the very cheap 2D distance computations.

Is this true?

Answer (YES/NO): NO